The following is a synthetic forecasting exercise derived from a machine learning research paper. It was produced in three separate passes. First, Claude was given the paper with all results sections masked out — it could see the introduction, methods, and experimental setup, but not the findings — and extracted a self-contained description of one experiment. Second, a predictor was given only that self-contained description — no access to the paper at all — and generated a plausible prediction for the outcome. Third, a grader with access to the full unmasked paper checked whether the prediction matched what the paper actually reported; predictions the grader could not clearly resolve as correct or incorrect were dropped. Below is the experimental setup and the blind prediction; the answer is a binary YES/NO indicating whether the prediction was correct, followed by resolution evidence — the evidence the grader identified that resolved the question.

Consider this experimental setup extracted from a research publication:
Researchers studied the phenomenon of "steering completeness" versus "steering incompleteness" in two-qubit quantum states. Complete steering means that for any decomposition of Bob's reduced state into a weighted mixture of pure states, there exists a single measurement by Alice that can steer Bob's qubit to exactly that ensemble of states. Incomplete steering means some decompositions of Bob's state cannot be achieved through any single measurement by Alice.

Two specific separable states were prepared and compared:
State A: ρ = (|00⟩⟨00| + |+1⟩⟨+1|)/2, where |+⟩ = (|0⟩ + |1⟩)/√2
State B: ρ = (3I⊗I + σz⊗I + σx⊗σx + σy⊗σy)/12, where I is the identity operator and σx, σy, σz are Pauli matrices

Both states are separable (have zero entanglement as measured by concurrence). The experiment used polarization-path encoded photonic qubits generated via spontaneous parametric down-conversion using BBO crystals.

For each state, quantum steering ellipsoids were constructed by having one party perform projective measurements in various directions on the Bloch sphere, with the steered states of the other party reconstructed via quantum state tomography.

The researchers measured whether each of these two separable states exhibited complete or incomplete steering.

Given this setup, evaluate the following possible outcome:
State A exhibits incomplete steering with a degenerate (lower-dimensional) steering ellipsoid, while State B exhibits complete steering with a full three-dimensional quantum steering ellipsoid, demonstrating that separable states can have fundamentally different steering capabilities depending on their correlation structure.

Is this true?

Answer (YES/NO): NO